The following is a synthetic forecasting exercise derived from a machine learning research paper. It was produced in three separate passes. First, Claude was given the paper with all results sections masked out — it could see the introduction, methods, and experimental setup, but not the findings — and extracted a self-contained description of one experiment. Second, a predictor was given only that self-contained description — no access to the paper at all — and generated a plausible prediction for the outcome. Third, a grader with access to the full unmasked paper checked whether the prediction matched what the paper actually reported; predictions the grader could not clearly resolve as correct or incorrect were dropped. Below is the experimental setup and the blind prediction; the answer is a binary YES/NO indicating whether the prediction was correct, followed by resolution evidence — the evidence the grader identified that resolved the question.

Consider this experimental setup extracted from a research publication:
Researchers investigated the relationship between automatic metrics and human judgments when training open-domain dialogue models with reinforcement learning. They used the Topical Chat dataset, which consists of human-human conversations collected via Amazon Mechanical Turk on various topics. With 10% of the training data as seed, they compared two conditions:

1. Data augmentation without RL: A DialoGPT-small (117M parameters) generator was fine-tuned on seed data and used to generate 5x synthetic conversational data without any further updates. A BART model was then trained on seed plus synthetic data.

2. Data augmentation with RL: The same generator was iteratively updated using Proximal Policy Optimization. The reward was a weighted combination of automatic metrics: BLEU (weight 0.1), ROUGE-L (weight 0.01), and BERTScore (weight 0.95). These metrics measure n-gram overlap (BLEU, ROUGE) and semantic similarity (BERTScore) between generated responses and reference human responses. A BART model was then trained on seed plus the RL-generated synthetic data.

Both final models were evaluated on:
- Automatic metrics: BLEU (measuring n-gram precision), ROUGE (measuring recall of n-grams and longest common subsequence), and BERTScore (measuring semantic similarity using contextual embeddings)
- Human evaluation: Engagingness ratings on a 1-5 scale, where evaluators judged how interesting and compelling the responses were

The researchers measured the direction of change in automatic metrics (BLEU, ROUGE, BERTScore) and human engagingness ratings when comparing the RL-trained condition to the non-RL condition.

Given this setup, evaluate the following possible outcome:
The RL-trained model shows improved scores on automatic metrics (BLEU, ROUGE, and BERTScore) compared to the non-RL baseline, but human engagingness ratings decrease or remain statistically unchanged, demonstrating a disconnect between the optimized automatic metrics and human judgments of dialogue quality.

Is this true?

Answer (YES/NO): NO